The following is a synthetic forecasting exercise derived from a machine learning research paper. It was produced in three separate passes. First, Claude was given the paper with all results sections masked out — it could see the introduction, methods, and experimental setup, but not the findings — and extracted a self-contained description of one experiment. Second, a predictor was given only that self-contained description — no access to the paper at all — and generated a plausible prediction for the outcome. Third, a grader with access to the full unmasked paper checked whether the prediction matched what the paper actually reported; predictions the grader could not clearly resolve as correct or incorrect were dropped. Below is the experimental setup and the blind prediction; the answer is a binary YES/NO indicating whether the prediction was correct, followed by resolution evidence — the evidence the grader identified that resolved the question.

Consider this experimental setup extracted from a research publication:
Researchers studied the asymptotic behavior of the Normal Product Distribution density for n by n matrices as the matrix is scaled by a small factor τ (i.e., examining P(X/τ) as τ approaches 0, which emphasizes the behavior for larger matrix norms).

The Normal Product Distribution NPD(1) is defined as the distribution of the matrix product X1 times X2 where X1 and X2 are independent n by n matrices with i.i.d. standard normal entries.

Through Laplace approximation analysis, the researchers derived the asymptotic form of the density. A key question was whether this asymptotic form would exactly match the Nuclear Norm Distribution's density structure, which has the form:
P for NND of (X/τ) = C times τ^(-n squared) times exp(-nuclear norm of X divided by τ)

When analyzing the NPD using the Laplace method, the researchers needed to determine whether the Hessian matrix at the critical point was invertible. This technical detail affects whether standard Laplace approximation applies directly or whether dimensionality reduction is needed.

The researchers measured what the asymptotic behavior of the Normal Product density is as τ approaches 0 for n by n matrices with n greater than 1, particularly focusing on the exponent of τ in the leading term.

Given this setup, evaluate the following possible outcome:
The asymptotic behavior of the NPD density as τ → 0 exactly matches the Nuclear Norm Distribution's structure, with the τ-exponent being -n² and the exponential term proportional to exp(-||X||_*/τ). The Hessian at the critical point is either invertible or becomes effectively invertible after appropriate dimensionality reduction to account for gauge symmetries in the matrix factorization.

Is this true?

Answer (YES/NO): NO